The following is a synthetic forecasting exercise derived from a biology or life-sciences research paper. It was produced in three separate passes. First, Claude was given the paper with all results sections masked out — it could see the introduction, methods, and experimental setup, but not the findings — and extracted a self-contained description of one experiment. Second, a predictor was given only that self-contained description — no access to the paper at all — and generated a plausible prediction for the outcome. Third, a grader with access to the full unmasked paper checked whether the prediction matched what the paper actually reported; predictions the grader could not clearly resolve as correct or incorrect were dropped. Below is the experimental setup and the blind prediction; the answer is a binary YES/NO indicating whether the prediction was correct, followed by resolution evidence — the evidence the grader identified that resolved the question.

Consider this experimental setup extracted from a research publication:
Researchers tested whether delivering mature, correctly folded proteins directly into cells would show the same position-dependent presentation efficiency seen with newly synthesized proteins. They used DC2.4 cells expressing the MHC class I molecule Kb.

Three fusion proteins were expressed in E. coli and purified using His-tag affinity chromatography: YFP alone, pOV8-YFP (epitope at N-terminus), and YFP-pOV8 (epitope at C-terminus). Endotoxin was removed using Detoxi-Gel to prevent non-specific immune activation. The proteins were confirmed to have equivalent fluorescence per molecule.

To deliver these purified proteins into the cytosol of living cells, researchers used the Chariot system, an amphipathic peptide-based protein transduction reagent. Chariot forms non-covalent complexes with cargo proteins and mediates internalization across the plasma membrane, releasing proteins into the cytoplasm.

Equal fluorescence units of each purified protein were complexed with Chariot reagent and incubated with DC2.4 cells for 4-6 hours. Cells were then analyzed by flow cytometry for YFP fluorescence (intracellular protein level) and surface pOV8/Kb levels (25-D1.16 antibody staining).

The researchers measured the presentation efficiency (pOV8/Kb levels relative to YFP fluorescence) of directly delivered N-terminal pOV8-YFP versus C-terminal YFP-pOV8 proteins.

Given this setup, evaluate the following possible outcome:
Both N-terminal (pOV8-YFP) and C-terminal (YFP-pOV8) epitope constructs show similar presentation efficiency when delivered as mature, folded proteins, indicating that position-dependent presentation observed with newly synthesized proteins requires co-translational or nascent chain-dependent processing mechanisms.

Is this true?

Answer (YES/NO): YES